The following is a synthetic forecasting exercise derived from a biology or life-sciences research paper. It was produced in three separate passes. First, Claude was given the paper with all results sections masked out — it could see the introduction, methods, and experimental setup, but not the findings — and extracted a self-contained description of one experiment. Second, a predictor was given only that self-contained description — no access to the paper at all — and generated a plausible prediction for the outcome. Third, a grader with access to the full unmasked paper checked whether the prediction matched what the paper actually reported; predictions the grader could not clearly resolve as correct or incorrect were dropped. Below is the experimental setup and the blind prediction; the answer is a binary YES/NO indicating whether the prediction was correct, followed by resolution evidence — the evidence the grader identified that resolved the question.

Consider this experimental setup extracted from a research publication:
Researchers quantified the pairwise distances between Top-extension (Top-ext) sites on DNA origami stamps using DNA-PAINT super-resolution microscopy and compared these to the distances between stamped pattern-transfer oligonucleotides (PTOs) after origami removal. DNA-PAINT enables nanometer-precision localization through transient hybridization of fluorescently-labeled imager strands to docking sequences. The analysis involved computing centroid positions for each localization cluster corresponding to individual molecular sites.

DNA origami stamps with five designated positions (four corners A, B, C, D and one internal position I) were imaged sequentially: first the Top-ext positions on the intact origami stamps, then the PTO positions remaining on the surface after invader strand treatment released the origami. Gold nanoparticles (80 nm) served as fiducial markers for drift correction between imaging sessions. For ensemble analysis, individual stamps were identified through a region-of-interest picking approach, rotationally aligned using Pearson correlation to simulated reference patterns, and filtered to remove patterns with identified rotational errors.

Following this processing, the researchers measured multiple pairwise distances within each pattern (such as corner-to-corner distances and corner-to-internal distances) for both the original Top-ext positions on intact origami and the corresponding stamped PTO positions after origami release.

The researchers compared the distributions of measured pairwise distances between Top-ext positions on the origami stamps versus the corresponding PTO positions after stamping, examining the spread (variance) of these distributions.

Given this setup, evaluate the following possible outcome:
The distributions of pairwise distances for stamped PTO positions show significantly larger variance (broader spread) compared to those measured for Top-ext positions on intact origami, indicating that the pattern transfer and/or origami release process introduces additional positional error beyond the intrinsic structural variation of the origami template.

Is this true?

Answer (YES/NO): NO